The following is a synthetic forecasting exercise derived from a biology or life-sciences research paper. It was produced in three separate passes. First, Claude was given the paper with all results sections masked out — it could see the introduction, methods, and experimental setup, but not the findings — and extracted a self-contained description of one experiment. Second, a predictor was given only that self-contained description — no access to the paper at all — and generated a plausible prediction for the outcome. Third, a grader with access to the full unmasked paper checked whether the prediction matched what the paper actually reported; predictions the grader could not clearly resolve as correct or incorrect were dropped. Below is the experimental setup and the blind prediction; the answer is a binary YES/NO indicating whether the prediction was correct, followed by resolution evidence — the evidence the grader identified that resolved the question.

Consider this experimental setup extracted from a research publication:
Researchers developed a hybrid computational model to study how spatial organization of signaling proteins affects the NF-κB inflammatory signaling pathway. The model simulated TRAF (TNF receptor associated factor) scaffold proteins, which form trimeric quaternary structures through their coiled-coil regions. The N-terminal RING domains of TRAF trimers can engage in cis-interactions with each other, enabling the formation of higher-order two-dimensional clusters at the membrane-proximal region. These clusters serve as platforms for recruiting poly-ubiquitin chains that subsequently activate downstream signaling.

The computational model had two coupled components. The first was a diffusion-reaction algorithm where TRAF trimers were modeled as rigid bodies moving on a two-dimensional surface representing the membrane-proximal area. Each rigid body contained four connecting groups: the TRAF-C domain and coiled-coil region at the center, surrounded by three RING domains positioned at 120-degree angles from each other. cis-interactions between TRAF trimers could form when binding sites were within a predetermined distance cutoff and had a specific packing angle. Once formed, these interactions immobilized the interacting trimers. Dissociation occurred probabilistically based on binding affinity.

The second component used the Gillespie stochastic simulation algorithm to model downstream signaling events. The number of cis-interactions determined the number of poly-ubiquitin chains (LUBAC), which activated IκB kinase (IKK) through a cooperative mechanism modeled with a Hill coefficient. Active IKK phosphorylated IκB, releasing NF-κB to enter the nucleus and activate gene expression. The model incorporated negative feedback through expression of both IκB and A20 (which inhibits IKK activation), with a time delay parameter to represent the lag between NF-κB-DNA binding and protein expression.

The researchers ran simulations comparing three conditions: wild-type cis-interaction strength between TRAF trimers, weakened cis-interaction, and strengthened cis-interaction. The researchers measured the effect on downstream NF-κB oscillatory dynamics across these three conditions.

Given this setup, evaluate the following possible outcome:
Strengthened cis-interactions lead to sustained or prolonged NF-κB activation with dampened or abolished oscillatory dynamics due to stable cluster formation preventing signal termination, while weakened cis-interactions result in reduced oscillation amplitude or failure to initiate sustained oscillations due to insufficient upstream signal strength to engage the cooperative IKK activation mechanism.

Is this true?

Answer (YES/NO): NO